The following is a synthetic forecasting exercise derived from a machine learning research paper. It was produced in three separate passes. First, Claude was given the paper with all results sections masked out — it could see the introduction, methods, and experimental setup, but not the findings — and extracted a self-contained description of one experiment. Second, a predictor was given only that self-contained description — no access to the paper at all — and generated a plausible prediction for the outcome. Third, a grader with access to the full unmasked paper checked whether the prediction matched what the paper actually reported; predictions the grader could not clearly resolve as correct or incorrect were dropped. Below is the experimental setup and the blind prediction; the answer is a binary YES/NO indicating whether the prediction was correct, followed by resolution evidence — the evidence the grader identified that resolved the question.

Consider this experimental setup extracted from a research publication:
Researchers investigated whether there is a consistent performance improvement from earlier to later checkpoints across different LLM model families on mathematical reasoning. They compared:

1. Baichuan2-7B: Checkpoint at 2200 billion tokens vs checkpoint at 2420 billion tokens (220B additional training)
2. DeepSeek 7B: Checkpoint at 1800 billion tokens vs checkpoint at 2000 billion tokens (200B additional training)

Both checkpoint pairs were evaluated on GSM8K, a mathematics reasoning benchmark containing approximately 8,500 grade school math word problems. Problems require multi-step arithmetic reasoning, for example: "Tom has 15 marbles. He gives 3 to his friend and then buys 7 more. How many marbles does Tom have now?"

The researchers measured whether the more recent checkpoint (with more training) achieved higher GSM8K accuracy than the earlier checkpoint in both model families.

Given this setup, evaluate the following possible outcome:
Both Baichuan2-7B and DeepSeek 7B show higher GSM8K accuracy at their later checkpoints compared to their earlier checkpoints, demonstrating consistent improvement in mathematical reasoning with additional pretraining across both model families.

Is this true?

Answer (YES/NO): YES